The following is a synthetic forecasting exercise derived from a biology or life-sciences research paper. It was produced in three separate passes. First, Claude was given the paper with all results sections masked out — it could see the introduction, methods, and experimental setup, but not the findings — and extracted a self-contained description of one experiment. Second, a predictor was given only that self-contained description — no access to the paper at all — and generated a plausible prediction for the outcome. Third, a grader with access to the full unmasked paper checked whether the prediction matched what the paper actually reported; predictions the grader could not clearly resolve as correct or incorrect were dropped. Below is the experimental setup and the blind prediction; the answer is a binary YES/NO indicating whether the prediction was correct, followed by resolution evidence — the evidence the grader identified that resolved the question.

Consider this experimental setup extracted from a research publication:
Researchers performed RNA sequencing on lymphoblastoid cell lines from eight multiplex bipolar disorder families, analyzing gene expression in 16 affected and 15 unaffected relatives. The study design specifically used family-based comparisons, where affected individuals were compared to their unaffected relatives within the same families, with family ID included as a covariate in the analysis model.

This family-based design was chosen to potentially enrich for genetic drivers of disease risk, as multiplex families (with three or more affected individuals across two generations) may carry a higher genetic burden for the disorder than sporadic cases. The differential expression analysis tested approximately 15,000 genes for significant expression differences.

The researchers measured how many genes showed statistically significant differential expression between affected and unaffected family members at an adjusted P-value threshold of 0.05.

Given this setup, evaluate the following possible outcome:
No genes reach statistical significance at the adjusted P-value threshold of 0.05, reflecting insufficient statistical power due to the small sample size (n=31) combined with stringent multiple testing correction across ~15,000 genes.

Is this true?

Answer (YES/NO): NO